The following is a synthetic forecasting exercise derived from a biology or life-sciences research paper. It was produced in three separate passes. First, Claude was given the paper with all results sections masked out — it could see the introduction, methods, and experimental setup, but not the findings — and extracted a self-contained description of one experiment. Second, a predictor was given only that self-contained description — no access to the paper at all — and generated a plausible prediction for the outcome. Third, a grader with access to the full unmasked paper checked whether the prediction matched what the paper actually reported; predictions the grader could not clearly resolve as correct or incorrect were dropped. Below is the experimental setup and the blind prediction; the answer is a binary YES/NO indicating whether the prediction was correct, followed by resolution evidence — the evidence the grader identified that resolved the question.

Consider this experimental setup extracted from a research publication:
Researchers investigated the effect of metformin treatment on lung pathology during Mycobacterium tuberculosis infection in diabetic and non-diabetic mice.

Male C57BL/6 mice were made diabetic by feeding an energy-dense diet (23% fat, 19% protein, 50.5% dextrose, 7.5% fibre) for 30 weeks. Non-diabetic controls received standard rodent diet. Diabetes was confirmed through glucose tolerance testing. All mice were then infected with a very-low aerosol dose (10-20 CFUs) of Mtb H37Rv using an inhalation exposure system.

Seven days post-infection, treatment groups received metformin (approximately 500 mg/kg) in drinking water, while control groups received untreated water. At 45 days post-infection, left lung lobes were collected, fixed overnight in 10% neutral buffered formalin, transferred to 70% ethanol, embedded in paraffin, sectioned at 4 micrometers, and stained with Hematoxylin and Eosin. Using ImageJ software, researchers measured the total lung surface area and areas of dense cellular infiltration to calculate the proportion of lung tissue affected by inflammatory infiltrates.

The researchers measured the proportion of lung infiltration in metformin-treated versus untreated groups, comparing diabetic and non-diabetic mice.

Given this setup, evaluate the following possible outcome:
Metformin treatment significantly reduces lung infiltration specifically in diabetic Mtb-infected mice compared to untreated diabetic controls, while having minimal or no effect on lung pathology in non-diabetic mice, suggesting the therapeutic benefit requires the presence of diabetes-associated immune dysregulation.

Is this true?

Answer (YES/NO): NO